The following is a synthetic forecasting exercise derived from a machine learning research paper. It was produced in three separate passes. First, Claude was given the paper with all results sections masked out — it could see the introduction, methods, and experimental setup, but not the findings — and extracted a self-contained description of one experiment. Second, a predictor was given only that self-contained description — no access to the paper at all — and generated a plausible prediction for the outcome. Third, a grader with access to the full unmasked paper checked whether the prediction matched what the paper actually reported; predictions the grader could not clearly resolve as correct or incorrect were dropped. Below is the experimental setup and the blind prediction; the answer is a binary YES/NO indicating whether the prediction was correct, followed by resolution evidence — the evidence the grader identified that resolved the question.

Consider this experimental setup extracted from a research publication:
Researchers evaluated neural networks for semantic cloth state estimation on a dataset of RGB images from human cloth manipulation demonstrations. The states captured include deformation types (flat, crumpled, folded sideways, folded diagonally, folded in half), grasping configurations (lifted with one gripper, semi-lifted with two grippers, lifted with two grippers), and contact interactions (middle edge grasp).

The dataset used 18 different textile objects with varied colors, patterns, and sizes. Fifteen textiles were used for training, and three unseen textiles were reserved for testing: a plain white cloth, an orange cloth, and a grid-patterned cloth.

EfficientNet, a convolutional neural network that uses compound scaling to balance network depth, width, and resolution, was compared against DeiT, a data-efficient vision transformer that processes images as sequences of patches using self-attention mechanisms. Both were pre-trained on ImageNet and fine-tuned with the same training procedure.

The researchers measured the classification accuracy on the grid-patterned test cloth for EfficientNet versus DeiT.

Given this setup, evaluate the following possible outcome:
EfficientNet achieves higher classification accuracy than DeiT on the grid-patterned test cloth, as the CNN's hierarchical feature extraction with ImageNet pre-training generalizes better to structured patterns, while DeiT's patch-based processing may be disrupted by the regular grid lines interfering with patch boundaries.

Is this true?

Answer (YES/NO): YES